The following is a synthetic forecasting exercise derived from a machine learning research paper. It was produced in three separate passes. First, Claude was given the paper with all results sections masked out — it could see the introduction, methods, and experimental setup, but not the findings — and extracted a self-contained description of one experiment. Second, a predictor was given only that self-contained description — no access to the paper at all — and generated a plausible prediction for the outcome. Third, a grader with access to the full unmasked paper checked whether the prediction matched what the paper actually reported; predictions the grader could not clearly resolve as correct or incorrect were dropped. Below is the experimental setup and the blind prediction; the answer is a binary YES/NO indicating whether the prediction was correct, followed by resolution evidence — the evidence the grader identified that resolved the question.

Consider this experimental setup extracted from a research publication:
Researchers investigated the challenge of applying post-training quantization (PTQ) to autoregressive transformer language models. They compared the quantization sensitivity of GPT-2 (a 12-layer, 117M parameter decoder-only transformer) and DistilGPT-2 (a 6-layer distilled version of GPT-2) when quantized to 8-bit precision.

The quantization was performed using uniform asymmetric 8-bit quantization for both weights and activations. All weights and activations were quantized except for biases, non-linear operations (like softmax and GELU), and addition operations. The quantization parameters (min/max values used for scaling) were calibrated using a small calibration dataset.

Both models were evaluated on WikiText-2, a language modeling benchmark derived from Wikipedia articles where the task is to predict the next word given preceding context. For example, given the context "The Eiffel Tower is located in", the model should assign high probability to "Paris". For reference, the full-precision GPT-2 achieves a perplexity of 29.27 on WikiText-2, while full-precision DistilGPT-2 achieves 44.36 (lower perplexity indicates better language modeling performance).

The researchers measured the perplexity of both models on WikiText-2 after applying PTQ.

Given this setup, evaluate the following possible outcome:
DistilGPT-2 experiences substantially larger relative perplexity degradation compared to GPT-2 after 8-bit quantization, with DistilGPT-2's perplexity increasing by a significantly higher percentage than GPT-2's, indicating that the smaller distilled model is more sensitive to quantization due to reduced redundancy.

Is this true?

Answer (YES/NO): NO